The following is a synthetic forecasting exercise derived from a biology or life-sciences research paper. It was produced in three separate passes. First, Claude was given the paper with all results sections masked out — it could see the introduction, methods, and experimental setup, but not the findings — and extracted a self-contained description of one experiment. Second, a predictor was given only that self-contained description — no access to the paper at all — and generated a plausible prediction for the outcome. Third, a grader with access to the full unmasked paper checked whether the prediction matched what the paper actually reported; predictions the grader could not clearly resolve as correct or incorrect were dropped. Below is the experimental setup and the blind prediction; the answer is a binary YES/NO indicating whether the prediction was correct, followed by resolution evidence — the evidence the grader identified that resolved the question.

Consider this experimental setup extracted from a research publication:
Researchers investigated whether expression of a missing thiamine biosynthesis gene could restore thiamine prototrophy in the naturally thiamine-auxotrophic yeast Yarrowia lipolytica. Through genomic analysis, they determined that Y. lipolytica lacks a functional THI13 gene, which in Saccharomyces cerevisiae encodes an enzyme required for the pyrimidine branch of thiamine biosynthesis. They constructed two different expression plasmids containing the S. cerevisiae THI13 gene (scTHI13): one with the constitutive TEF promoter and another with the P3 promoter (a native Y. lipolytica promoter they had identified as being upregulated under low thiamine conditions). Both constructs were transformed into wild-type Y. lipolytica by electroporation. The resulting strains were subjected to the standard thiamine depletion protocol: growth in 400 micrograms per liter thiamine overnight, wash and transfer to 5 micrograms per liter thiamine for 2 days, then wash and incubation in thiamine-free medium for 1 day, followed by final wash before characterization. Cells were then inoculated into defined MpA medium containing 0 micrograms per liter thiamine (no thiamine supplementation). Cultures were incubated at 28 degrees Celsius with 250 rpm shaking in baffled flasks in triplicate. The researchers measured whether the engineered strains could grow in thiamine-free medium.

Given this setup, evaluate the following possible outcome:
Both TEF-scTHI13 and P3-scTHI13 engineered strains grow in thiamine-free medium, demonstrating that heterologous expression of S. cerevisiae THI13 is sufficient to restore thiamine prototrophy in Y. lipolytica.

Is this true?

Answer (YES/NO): NO